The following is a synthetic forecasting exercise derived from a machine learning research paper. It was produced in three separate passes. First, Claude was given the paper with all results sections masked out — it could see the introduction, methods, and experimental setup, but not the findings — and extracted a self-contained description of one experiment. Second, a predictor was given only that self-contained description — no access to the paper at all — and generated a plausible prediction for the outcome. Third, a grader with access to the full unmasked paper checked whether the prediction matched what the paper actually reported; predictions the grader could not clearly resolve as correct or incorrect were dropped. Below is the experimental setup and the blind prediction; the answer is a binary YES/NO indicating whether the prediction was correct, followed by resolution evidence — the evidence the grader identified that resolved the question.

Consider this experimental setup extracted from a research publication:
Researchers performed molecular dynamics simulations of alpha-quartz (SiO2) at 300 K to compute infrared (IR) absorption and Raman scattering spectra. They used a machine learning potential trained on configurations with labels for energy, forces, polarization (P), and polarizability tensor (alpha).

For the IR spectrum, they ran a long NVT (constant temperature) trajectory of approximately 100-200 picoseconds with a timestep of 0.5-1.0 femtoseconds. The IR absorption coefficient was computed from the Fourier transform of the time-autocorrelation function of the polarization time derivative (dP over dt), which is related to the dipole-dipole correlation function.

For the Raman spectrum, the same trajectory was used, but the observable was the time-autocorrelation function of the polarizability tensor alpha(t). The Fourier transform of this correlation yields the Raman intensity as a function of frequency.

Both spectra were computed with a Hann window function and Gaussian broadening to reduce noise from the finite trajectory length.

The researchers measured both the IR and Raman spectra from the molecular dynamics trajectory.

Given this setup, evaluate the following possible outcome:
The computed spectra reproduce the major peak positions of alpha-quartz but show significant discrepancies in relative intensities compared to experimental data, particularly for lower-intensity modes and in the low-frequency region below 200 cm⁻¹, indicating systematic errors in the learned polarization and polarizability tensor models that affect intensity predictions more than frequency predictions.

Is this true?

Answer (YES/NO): NO